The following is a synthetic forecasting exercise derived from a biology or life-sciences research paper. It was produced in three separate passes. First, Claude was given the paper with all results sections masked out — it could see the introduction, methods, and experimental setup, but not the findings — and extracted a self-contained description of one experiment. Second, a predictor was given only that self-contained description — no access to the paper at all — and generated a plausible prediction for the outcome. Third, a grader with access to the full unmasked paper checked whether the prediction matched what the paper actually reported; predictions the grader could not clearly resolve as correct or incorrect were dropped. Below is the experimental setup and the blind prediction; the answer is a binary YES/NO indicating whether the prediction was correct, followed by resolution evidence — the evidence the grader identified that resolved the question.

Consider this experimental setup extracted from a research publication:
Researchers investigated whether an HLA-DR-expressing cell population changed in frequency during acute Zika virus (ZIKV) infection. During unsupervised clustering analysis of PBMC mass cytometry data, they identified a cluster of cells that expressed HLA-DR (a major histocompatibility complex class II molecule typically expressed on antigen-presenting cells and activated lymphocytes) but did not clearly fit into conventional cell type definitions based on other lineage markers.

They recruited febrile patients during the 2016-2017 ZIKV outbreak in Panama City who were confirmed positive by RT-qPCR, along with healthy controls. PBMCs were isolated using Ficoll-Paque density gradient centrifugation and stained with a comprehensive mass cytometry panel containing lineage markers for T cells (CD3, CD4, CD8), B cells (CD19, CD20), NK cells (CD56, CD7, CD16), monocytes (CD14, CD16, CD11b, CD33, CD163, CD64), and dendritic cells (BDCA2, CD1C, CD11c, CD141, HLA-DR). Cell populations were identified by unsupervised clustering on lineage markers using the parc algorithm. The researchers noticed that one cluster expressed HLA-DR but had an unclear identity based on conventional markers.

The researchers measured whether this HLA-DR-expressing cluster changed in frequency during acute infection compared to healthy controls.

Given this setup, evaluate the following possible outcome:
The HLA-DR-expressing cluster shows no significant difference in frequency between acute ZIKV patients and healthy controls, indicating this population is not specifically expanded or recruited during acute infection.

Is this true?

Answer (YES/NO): YES